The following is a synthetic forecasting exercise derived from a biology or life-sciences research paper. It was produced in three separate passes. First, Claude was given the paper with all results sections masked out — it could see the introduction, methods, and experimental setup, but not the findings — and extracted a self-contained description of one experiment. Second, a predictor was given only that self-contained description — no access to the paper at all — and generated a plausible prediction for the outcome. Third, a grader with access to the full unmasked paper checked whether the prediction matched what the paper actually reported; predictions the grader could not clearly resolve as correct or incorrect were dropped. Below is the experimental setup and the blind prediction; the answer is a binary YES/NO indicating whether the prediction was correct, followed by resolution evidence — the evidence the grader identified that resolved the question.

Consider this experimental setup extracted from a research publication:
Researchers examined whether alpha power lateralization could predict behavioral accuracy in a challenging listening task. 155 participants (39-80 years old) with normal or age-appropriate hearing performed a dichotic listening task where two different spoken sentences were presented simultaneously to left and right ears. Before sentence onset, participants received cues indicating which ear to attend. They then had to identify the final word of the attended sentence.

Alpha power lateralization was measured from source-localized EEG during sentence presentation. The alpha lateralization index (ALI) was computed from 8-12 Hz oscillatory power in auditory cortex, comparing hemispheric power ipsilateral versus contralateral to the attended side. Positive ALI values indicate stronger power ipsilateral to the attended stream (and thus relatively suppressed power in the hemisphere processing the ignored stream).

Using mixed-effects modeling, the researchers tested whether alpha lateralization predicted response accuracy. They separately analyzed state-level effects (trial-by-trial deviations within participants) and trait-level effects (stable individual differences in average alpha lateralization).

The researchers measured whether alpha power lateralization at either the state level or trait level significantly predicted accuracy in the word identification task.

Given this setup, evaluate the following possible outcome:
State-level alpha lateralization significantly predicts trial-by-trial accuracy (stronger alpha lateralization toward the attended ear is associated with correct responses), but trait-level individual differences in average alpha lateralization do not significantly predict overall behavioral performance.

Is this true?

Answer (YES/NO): NO